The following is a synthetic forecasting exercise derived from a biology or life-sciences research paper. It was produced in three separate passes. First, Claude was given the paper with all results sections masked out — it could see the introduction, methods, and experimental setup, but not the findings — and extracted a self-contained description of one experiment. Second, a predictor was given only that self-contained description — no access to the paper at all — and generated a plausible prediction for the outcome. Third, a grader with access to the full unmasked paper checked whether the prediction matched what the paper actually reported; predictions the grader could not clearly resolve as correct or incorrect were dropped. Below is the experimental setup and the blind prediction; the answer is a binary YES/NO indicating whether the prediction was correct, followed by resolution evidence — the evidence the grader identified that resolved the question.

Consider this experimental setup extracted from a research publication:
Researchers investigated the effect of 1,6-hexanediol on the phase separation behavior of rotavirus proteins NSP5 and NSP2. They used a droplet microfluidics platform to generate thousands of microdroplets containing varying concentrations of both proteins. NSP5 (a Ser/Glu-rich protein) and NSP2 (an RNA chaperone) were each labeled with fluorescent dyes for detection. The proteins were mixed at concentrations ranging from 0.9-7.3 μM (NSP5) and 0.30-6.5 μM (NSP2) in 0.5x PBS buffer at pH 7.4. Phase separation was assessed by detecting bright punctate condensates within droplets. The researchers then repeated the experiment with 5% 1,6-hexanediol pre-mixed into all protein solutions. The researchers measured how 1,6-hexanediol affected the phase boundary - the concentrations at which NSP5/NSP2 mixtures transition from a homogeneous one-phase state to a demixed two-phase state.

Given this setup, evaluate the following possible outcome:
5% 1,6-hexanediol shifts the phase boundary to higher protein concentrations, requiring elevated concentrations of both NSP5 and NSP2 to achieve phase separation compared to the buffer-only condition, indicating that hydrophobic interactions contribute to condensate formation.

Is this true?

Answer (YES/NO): YES